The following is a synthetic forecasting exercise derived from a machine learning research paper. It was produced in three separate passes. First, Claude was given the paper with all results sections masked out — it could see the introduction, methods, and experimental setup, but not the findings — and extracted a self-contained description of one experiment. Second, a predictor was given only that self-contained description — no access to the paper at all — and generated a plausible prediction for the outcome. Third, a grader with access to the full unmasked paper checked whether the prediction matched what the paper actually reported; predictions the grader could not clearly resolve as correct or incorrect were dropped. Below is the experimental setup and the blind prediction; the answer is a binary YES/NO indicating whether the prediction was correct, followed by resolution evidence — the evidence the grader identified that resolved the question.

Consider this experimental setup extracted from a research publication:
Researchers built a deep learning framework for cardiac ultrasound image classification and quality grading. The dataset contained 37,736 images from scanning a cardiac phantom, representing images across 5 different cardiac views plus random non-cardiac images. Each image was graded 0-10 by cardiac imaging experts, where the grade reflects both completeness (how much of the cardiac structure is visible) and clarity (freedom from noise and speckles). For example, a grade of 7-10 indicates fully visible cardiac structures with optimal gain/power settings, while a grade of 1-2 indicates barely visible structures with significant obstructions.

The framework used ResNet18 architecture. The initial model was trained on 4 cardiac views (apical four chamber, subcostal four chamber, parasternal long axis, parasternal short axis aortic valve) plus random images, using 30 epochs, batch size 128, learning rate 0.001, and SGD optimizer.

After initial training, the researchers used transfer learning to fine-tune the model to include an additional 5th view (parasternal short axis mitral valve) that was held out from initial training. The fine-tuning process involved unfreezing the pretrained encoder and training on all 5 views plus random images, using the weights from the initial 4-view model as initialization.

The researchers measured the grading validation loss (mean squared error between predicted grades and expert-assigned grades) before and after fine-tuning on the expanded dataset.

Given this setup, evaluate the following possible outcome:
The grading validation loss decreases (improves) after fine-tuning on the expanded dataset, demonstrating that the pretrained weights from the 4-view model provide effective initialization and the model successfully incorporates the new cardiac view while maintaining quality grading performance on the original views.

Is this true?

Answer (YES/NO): NO